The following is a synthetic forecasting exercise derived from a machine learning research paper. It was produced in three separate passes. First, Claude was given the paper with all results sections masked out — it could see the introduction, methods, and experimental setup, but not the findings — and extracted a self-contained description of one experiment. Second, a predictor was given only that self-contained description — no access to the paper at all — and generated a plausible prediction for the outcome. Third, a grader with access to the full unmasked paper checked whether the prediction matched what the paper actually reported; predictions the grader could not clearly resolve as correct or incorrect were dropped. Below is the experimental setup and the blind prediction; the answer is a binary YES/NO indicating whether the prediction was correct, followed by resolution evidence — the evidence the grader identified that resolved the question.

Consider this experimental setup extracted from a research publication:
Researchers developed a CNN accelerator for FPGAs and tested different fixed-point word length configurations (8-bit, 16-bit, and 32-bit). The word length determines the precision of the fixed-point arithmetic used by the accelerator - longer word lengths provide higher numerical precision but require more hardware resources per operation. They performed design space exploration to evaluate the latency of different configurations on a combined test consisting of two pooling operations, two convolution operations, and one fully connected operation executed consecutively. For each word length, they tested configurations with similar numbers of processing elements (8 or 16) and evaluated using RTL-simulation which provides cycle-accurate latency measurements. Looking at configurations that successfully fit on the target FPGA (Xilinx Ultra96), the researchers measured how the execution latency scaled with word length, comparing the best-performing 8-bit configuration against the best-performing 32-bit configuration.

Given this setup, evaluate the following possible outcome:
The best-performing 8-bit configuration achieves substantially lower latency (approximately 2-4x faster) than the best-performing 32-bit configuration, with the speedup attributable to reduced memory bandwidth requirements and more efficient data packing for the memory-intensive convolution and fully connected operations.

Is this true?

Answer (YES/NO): NO